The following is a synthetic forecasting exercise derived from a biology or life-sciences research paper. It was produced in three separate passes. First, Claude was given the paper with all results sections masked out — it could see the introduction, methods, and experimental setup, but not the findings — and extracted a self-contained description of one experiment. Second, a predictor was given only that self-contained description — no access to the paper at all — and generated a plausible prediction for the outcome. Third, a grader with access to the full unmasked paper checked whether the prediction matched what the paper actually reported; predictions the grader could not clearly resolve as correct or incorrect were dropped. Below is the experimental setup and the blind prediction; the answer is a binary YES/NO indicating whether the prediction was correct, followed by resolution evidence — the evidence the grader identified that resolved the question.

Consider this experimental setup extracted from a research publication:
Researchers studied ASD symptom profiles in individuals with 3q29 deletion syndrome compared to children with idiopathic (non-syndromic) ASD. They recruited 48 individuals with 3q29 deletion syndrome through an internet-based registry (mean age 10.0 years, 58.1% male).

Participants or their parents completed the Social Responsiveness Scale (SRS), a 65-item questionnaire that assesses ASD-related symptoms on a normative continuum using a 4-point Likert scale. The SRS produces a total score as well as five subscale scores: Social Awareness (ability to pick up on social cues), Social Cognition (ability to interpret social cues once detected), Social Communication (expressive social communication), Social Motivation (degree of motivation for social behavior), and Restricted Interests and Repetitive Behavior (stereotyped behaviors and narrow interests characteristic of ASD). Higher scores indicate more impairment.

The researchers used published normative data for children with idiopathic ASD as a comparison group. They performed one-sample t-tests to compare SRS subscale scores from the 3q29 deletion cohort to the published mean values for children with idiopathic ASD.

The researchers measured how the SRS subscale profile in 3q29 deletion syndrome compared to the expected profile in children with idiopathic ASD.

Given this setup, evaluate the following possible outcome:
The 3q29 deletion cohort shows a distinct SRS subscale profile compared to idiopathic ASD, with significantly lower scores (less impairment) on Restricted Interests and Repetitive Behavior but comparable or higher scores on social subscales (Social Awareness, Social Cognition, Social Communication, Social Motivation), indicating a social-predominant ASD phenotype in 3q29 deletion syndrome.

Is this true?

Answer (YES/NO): NO